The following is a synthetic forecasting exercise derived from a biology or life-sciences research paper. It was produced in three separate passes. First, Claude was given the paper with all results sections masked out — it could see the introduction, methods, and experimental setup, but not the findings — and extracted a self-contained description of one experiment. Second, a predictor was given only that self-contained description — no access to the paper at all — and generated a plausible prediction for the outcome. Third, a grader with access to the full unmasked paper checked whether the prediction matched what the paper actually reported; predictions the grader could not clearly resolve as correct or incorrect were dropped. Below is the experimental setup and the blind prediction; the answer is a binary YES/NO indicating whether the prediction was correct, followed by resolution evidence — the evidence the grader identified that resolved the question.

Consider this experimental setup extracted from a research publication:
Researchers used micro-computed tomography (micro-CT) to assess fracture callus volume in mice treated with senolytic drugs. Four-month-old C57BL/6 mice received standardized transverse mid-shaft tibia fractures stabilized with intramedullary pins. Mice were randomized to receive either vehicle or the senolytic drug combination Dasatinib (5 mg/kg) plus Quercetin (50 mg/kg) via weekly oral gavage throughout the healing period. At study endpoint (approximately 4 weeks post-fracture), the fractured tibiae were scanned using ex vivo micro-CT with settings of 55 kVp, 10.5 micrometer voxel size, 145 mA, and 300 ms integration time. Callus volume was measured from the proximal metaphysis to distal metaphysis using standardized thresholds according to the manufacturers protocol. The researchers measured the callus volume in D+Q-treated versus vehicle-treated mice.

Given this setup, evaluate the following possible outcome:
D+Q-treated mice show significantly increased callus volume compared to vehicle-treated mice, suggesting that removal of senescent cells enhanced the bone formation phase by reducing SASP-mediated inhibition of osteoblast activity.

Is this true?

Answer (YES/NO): NO